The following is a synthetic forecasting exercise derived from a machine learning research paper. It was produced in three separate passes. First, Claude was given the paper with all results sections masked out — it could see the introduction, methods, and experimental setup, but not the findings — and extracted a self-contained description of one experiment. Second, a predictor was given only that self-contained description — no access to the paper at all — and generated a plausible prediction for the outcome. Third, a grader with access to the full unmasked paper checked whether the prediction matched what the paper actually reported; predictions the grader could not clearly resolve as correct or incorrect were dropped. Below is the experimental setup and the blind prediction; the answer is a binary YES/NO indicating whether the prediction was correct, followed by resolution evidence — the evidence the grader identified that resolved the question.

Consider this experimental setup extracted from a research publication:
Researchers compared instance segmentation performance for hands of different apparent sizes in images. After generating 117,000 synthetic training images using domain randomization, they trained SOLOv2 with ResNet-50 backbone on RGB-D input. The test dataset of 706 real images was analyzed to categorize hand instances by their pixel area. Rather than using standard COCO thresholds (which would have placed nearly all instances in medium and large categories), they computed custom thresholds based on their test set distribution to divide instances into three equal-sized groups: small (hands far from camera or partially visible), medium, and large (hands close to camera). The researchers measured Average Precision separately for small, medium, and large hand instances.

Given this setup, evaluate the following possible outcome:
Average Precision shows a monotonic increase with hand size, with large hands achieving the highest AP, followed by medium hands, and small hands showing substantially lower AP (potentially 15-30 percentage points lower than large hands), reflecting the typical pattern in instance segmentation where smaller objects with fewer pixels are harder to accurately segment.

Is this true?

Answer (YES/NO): NO